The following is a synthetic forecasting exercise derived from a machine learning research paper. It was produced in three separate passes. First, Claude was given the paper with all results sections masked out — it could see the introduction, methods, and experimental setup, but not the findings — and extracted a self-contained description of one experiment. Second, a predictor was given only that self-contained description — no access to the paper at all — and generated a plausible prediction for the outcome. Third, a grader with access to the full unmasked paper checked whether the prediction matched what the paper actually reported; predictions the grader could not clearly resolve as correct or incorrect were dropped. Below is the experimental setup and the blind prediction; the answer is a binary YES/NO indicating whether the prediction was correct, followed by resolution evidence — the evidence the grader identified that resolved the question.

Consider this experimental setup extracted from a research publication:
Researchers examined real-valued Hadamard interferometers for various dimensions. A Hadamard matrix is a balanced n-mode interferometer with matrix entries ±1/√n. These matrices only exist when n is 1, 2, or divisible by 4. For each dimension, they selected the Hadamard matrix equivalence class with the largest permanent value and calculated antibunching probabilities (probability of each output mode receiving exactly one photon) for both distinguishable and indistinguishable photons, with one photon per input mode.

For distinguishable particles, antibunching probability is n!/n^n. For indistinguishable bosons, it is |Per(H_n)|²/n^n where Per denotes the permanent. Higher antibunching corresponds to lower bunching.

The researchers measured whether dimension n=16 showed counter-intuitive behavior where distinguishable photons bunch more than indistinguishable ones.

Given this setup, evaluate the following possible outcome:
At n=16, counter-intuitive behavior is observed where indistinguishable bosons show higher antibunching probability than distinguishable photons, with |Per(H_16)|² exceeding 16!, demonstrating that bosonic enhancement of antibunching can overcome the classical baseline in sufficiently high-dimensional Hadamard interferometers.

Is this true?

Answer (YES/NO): YES